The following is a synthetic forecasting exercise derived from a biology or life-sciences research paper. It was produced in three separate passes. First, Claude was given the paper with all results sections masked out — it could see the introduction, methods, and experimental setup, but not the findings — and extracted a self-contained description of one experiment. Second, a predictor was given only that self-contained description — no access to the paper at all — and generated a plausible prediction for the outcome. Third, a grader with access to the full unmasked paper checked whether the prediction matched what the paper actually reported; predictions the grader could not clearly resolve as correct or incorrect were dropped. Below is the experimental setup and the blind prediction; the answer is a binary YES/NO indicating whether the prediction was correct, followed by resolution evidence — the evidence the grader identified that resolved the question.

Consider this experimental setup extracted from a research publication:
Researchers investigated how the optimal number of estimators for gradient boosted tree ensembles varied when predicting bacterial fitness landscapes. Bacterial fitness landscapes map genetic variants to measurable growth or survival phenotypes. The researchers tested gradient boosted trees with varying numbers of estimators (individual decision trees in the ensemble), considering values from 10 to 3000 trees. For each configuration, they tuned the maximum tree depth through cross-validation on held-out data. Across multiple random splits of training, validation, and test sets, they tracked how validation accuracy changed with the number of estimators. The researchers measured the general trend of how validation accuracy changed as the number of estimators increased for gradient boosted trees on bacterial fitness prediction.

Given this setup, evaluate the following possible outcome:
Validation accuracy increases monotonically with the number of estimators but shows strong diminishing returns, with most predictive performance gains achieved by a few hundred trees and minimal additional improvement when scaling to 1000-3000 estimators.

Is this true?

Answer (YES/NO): YES